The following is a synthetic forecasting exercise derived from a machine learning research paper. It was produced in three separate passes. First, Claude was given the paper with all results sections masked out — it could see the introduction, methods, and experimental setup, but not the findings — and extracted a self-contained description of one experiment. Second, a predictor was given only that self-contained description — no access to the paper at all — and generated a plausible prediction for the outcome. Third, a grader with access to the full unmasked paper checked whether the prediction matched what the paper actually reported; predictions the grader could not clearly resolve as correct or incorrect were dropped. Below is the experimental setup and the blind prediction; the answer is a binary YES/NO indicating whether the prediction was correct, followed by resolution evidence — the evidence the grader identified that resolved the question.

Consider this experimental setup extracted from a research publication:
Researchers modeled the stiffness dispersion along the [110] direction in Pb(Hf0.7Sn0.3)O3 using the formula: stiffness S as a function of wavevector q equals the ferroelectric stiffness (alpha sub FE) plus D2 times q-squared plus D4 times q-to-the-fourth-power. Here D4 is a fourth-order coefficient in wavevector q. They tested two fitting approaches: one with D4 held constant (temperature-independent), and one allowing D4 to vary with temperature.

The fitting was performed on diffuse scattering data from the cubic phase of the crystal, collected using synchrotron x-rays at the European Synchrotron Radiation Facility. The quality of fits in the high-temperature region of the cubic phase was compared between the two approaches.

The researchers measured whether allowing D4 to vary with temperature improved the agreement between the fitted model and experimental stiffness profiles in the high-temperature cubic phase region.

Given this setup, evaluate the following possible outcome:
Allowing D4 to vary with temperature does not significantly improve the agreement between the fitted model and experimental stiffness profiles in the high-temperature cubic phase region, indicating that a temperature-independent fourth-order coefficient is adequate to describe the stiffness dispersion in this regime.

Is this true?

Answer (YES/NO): NO